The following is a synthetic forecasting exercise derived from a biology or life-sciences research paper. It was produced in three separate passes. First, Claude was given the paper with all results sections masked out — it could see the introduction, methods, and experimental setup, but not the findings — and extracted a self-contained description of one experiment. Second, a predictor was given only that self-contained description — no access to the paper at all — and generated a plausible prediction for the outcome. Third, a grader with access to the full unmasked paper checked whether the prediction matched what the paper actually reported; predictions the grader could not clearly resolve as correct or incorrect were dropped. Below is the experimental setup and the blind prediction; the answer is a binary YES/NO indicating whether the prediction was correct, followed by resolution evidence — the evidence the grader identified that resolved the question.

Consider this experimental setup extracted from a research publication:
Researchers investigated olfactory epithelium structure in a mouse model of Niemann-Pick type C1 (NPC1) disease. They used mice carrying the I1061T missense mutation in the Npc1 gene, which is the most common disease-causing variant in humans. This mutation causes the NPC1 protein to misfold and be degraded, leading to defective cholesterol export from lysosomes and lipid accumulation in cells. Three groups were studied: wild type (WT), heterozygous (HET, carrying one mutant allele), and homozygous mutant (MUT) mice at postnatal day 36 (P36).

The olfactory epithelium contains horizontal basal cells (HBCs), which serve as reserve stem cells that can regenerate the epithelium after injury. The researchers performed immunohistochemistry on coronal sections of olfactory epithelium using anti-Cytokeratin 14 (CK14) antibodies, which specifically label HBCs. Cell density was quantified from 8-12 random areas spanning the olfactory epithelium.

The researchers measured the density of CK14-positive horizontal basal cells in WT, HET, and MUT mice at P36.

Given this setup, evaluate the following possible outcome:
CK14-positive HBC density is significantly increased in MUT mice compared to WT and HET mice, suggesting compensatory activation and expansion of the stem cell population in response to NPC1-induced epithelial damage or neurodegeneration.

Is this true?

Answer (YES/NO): NO